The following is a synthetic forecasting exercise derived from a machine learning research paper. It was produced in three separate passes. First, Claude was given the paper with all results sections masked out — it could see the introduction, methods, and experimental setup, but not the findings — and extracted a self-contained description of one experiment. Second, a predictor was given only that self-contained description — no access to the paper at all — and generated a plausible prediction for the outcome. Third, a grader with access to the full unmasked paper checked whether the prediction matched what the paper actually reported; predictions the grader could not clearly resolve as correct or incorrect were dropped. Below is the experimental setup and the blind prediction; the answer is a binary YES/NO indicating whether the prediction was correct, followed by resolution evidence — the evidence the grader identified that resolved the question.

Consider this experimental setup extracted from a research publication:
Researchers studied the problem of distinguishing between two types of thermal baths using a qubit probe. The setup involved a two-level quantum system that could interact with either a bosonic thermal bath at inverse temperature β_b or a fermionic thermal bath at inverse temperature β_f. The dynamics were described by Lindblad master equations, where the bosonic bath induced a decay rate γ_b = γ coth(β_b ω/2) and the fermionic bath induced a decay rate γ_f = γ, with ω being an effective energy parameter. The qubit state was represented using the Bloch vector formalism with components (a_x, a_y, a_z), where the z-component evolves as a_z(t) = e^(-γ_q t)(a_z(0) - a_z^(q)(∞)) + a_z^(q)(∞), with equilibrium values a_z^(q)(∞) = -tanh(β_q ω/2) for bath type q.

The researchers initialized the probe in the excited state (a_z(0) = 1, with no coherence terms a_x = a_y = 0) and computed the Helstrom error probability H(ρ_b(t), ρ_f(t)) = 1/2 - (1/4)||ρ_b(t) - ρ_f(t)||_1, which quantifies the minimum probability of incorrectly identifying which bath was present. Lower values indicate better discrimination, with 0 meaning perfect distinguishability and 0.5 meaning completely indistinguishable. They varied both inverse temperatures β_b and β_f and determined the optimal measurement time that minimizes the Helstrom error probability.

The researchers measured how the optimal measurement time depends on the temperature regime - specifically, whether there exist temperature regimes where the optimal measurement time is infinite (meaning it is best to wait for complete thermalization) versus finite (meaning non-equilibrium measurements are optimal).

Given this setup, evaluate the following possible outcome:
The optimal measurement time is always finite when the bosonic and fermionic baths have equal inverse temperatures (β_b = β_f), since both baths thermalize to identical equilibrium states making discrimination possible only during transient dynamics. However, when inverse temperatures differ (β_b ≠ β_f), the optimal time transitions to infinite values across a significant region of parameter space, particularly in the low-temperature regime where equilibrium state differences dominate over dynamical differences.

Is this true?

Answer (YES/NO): NO